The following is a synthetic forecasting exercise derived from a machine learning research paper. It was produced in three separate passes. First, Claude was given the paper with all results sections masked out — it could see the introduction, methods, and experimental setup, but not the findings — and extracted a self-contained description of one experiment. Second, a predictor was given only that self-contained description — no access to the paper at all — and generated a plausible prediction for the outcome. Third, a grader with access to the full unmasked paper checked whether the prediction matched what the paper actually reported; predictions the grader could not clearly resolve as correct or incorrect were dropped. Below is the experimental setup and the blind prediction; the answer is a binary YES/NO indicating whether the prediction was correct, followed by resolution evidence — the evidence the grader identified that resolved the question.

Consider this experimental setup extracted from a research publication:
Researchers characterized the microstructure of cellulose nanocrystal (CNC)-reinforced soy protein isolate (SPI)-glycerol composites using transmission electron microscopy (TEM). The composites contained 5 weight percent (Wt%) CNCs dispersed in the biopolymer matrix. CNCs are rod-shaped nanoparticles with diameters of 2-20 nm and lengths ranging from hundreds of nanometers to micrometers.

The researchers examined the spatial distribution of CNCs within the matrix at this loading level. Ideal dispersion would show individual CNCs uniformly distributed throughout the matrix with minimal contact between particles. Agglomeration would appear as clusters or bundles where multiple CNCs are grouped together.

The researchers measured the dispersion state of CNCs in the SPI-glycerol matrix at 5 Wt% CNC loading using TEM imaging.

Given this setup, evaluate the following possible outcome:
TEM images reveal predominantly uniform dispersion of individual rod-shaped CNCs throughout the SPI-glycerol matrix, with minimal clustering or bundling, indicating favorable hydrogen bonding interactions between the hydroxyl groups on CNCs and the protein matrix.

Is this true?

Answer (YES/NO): NO